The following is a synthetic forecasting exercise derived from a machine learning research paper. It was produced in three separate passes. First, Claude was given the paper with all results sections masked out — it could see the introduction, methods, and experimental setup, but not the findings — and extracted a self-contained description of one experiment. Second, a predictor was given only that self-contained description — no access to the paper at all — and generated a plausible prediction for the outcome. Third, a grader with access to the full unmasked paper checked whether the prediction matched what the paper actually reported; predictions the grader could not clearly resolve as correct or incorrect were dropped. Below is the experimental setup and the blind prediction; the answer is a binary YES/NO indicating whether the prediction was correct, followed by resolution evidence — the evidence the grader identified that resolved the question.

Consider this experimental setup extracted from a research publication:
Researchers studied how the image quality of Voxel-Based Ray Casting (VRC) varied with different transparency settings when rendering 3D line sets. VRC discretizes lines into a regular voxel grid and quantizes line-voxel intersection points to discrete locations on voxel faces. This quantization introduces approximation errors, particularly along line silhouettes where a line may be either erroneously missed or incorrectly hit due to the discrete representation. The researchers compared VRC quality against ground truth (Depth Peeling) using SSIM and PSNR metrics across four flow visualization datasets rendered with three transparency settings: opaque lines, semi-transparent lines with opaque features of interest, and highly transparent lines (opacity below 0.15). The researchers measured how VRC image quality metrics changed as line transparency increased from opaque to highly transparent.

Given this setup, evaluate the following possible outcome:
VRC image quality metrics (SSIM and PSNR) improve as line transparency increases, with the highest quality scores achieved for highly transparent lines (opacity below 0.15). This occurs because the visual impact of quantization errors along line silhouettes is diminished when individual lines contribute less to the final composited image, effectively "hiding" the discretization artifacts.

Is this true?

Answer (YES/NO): YES